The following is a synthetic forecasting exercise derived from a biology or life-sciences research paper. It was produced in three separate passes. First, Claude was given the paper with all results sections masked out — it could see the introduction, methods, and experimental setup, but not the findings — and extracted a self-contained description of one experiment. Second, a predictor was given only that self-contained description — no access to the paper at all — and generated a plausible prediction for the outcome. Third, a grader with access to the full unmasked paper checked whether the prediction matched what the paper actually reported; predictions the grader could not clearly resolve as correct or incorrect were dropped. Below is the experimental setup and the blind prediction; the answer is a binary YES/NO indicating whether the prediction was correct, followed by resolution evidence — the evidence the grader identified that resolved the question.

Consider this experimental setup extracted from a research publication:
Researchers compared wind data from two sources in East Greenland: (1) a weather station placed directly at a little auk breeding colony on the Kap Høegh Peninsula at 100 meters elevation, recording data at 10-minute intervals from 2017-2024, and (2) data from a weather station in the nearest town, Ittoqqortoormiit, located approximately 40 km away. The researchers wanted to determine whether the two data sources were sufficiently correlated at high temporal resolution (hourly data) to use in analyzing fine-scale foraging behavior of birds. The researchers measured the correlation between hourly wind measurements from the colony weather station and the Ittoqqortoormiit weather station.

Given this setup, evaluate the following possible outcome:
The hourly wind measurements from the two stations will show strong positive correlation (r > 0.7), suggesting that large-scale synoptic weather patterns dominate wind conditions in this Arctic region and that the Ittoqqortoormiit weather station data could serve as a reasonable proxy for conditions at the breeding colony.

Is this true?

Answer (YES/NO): NO